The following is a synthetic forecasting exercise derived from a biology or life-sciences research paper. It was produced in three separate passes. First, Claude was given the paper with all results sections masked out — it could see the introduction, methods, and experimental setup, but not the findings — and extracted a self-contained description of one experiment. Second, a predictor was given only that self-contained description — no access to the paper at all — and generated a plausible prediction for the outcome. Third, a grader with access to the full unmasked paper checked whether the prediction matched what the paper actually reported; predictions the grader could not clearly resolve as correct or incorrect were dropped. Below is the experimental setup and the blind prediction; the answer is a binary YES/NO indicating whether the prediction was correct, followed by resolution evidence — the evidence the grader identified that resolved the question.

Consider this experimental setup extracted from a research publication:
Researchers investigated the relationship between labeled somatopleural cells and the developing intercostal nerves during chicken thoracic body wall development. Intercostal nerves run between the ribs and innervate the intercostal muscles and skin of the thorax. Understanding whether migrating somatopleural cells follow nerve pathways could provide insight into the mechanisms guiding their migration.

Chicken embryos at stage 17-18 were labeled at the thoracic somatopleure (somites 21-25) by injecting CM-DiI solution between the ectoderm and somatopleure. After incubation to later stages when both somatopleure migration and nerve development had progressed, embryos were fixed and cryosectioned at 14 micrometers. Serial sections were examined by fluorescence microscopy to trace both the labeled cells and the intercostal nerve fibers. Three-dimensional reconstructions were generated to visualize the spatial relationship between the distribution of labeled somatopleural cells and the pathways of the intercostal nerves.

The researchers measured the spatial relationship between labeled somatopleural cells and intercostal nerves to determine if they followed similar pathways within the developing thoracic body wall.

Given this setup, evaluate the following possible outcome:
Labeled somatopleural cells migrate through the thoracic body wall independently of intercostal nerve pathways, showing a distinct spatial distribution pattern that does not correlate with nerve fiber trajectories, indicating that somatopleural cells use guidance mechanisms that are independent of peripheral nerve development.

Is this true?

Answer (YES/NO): NO